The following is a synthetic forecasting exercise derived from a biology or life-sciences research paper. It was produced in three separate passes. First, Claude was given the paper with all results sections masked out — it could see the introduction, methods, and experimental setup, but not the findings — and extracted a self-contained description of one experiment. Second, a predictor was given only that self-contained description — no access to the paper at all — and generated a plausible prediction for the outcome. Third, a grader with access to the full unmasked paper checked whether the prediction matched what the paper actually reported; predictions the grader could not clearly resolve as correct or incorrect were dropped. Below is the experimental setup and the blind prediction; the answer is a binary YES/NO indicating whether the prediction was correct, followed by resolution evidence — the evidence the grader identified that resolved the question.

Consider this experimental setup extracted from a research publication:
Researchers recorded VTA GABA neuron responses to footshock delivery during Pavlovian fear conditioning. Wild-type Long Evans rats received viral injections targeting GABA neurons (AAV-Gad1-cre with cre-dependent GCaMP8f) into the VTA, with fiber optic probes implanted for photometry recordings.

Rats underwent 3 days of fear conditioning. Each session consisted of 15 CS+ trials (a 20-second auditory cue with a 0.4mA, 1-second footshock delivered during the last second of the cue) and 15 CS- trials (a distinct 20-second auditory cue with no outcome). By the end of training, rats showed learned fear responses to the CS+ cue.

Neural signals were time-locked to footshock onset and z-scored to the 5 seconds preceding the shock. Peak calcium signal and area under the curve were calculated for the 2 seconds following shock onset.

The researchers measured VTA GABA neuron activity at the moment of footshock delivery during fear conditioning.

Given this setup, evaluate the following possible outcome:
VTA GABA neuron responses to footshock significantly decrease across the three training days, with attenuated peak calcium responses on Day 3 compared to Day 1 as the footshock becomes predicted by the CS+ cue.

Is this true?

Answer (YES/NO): NO